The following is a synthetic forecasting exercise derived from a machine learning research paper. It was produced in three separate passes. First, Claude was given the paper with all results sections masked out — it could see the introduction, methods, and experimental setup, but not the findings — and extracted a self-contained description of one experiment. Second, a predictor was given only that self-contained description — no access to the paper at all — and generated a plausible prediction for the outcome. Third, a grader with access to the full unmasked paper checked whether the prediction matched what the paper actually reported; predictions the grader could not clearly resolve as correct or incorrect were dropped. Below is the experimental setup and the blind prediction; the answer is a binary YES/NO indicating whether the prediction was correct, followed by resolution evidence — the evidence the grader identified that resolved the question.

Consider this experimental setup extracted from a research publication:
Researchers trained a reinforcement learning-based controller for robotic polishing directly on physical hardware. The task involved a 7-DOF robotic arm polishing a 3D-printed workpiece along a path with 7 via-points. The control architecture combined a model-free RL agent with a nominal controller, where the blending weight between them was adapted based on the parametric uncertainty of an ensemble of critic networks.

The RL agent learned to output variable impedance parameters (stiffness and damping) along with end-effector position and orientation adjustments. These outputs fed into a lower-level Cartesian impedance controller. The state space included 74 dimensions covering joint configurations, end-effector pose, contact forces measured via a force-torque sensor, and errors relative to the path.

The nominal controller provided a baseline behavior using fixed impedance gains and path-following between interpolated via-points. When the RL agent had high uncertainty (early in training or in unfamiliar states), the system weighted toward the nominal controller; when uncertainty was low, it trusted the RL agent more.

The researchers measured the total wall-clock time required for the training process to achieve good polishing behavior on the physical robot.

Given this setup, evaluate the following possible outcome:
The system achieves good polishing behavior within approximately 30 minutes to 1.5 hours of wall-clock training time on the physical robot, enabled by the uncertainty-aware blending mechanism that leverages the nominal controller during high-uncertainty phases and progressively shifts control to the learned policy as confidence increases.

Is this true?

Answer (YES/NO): NO